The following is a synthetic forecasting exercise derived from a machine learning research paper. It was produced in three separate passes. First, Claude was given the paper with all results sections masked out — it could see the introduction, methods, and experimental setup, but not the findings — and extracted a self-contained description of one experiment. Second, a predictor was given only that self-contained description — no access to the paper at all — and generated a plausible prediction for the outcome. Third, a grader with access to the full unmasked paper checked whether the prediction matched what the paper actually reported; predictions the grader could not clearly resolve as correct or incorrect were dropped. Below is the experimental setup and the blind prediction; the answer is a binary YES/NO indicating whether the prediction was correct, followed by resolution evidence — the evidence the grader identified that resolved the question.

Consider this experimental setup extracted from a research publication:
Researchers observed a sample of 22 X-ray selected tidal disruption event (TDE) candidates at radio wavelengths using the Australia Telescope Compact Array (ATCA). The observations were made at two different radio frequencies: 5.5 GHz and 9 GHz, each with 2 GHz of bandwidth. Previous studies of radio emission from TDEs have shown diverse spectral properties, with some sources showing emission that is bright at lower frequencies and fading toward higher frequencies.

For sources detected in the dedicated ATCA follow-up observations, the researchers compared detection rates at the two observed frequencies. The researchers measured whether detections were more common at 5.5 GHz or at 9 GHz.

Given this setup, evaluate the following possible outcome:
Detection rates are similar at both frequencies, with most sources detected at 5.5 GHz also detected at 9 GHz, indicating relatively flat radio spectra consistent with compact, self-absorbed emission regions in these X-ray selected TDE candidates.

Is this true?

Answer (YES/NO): NO